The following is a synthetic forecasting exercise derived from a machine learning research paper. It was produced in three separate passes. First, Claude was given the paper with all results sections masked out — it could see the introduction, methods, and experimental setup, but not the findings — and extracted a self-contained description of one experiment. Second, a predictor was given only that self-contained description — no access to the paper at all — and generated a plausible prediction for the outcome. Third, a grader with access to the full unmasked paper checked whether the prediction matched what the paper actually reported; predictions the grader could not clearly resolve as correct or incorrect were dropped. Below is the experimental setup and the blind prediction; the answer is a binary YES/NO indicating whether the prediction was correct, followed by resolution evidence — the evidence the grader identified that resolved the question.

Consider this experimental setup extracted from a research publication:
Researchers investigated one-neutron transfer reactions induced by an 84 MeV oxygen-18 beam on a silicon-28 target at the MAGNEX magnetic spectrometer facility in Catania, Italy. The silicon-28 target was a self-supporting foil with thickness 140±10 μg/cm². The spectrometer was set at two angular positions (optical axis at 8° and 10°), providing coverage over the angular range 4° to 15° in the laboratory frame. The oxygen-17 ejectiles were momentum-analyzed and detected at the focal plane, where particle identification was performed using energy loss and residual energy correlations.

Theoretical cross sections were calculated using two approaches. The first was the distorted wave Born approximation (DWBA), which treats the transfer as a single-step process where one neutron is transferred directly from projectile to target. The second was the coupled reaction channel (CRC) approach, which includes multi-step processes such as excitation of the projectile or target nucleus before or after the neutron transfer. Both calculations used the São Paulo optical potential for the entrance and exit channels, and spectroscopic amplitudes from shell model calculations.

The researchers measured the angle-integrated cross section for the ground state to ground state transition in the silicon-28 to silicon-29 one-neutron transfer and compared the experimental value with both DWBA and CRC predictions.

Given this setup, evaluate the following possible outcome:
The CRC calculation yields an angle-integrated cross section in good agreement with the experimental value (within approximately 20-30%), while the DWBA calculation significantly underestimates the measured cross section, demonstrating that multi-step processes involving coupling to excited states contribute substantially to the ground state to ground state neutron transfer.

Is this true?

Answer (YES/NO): NO